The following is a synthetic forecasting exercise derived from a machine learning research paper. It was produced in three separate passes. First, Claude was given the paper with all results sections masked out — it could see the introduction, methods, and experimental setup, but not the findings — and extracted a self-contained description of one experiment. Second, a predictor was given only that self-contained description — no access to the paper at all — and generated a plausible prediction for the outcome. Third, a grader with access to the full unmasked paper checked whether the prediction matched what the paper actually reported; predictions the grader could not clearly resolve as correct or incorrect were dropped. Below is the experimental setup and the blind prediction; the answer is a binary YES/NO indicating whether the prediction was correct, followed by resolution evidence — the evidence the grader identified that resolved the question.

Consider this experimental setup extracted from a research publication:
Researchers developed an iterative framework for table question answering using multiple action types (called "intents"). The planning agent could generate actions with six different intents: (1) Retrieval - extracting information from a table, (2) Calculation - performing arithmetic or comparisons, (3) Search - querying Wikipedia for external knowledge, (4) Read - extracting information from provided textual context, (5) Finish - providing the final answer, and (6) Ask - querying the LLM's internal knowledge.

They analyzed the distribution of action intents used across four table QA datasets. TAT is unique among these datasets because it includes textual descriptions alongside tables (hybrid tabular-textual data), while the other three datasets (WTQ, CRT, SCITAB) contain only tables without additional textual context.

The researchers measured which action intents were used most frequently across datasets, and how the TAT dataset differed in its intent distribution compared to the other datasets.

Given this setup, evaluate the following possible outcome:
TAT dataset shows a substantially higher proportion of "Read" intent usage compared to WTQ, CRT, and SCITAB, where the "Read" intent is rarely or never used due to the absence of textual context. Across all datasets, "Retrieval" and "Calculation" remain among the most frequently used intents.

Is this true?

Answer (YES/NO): YES